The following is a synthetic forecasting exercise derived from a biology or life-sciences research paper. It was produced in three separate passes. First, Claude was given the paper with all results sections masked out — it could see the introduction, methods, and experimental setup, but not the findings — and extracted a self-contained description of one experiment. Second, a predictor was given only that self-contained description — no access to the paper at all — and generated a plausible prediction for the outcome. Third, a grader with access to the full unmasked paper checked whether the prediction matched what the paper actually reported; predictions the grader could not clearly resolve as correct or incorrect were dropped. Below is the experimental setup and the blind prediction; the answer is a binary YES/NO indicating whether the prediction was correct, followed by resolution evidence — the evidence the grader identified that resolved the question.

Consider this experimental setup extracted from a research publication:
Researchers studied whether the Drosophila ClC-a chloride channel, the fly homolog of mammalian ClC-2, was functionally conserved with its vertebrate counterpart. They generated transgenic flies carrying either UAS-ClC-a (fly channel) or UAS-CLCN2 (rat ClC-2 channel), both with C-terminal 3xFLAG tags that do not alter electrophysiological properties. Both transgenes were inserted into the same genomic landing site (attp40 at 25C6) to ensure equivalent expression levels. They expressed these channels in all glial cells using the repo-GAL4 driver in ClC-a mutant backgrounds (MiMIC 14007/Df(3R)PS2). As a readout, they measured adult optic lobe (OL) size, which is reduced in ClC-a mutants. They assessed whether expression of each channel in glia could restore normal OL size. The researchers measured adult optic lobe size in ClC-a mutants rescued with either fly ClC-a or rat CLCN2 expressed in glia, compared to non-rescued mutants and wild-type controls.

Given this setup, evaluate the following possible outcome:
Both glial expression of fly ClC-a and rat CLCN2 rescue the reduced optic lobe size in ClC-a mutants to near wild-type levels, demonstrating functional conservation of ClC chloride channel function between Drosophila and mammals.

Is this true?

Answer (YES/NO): YES